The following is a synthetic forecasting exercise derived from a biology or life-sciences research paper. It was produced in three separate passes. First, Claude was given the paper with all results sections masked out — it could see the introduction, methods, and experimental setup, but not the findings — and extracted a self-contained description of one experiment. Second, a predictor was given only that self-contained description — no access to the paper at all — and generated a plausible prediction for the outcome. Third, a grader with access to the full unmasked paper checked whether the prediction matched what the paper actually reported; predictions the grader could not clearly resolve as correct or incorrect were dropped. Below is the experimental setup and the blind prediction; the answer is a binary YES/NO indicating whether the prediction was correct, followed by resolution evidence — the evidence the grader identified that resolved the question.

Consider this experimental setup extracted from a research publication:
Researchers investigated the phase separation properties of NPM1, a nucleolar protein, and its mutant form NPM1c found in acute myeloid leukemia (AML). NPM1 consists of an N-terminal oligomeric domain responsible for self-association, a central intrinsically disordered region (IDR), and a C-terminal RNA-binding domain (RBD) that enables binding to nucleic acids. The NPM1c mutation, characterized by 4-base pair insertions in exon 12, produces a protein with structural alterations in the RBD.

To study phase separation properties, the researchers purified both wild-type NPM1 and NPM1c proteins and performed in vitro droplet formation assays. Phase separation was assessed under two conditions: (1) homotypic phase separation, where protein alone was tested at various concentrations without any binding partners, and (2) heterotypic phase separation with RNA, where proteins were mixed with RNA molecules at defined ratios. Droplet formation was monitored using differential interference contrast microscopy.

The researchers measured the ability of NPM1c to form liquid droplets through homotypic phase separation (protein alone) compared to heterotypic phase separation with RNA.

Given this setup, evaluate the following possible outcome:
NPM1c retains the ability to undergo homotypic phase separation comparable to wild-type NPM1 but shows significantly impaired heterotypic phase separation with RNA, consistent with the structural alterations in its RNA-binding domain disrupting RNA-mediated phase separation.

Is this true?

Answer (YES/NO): NO